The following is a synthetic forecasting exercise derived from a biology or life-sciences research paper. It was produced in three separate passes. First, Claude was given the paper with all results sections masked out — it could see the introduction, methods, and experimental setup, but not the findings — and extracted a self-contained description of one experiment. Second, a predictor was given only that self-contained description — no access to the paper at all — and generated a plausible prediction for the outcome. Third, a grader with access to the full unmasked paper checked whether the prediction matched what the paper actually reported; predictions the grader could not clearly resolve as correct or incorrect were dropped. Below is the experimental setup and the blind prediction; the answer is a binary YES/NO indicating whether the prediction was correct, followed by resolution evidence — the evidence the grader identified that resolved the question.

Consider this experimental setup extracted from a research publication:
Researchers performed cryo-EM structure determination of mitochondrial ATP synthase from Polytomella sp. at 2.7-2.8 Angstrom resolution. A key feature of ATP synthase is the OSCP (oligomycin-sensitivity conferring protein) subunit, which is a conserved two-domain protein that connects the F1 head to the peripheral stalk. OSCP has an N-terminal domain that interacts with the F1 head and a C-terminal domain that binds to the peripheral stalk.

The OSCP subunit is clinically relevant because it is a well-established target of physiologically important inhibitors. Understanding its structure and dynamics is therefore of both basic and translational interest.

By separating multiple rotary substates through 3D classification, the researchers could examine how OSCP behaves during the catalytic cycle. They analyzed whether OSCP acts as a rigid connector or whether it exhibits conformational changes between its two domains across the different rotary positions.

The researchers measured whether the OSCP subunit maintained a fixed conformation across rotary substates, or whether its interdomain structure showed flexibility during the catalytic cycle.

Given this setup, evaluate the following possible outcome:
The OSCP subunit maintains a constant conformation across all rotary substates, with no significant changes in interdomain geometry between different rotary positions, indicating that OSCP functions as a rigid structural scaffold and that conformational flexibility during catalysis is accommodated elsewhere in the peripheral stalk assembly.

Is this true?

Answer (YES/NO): NO